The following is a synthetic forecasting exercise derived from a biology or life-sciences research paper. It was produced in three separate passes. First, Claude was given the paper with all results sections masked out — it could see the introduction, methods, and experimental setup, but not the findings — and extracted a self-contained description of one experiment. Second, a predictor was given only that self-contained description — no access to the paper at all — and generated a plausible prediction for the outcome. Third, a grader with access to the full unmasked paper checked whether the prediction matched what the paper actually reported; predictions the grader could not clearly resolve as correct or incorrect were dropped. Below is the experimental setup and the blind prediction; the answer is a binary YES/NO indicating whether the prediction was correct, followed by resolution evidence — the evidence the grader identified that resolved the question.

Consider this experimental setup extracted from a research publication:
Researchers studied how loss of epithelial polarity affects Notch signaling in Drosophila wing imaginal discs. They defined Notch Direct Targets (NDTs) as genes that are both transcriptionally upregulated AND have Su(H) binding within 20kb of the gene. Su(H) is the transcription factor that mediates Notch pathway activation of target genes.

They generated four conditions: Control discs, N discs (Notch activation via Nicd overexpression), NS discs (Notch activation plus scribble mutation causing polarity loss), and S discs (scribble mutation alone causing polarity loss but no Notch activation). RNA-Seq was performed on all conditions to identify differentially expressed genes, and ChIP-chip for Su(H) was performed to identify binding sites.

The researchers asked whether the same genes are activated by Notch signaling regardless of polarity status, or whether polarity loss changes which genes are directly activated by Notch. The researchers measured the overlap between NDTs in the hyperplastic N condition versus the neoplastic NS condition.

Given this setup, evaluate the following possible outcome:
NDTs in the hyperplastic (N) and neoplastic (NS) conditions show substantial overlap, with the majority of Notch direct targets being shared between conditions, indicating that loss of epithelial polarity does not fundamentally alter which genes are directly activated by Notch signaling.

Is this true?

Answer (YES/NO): NO